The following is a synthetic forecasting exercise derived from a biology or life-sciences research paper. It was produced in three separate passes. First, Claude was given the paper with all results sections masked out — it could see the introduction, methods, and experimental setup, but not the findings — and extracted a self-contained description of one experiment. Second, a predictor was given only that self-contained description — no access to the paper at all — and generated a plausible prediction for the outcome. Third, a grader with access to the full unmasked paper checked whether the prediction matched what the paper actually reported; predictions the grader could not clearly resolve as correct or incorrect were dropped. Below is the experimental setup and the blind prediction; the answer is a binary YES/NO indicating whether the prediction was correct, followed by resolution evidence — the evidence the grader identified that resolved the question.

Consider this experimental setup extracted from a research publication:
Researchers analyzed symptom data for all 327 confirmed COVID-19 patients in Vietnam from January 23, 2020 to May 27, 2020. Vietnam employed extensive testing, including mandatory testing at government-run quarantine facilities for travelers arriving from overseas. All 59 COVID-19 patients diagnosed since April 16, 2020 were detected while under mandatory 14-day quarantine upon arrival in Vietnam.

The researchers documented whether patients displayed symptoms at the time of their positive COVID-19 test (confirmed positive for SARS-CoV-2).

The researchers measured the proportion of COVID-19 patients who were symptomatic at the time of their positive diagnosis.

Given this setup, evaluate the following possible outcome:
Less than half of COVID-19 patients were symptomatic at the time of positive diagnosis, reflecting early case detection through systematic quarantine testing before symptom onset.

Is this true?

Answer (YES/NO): YES